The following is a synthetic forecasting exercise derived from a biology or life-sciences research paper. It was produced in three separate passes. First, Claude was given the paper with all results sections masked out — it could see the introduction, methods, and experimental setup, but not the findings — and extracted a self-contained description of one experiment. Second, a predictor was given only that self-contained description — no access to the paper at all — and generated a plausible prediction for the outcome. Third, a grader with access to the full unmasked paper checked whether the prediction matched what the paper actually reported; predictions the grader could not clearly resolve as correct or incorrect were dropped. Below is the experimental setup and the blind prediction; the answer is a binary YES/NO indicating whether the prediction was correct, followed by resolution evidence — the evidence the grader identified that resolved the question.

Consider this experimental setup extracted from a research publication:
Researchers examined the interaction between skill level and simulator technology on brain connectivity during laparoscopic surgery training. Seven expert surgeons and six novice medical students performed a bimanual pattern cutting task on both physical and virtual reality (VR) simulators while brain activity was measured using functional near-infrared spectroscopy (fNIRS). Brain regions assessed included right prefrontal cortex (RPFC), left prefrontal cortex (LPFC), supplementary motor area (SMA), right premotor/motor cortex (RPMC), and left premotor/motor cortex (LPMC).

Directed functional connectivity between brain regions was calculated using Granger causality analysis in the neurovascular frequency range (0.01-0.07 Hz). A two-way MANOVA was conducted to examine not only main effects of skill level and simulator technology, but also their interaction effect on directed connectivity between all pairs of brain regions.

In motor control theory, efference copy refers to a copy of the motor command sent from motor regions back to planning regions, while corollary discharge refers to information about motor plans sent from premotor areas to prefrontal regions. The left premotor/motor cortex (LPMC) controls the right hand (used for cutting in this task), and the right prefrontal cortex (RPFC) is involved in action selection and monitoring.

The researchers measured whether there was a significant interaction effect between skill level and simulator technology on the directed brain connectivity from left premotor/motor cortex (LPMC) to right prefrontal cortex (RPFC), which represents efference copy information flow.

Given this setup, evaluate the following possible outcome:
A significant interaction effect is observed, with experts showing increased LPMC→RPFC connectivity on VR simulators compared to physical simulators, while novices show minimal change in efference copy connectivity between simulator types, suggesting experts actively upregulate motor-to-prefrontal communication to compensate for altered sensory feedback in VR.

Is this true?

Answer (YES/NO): NO